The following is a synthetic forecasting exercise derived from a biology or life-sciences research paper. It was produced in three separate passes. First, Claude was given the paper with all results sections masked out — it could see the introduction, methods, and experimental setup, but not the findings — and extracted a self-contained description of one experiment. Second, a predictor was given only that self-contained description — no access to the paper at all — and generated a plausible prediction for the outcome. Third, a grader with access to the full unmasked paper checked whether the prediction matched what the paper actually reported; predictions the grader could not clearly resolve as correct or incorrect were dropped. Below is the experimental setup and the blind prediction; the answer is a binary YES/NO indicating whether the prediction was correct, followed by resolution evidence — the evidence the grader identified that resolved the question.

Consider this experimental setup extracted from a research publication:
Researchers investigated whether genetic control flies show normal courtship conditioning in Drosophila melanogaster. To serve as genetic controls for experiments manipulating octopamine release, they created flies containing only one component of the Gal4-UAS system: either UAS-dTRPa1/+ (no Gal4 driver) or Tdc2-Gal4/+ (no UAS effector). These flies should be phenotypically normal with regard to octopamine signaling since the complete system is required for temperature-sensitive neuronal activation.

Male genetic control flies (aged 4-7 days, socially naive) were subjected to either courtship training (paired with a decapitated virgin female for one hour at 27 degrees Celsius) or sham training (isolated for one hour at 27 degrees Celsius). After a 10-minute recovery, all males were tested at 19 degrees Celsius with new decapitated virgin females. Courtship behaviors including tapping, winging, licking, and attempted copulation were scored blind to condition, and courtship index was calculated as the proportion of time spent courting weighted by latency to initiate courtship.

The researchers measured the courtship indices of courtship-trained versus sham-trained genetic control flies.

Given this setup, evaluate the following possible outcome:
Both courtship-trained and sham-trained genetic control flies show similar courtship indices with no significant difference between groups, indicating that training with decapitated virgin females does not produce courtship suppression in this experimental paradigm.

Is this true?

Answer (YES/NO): NO